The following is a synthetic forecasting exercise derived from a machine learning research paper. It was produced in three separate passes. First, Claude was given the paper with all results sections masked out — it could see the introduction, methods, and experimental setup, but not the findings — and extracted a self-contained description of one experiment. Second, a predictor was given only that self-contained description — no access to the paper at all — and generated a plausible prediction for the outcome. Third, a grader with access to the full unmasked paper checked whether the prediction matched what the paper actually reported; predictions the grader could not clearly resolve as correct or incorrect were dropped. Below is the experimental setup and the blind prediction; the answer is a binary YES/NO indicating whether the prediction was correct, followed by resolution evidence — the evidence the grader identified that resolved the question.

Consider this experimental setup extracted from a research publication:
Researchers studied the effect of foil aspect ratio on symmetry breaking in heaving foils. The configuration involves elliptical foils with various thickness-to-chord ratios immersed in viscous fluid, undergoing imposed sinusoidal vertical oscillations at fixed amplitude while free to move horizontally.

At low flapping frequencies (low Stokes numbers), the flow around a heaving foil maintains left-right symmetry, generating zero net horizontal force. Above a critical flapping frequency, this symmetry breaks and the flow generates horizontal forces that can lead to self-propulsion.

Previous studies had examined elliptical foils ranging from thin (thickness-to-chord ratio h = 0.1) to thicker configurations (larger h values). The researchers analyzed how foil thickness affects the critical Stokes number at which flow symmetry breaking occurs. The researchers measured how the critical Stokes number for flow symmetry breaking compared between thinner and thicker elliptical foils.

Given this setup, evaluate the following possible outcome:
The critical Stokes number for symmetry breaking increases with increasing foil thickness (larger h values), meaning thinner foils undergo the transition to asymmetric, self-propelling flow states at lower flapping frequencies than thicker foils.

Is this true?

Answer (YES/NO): YES